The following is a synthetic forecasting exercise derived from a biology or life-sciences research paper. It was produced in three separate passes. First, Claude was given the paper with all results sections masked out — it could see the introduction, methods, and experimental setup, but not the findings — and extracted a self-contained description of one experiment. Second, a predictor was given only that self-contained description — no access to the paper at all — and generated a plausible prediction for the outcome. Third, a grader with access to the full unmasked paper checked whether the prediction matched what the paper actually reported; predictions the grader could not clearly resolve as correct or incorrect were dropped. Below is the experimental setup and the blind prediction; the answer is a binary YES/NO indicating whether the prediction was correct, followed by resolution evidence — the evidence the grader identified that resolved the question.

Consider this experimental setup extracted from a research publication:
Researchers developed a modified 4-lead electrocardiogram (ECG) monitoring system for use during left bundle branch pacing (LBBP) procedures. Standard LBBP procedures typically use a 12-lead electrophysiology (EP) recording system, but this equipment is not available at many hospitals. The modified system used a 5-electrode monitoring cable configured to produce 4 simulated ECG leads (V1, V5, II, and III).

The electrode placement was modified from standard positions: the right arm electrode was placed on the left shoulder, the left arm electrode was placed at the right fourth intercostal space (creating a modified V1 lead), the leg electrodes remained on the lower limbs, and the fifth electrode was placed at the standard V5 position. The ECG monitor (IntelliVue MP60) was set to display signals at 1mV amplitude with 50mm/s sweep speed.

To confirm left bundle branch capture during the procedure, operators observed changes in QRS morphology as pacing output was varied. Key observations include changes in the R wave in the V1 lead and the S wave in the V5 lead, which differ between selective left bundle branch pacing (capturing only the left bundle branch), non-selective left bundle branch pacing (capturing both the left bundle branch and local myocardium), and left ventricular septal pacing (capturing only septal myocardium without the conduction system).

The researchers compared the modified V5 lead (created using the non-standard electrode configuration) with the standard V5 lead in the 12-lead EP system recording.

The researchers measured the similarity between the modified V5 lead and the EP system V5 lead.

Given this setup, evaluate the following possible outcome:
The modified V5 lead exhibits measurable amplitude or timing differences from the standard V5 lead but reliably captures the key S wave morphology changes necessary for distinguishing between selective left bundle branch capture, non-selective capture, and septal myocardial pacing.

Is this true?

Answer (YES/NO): YES